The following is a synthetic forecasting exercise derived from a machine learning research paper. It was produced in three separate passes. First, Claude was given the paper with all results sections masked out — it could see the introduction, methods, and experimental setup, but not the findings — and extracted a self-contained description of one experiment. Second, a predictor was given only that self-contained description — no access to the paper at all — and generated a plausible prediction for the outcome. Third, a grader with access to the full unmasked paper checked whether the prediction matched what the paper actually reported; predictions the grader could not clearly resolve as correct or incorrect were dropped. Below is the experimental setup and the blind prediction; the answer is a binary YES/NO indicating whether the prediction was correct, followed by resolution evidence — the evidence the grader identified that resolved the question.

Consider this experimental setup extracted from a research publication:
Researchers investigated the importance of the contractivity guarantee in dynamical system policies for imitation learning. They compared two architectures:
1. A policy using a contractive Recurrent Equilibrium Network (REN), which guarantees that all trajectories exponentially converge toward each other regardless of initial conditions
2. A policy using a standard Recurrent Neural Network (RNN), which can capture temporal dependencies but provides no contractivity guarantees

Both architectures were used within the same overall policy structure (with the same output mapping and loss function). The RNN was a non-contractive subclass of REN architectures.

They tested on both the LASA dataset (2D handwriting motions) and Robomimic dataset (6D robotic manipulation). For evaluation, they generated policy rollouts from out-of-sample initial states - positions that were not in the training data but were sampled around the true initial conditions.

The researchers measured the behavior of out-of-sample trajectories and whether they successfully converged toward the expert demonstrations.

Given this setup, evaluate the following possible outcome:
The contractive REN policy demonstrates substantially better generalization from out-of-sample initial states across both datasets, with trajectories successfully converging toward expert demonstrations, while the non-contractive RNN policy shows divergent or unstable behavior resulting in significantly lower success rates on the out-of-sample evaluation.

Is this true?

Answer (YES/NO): YES